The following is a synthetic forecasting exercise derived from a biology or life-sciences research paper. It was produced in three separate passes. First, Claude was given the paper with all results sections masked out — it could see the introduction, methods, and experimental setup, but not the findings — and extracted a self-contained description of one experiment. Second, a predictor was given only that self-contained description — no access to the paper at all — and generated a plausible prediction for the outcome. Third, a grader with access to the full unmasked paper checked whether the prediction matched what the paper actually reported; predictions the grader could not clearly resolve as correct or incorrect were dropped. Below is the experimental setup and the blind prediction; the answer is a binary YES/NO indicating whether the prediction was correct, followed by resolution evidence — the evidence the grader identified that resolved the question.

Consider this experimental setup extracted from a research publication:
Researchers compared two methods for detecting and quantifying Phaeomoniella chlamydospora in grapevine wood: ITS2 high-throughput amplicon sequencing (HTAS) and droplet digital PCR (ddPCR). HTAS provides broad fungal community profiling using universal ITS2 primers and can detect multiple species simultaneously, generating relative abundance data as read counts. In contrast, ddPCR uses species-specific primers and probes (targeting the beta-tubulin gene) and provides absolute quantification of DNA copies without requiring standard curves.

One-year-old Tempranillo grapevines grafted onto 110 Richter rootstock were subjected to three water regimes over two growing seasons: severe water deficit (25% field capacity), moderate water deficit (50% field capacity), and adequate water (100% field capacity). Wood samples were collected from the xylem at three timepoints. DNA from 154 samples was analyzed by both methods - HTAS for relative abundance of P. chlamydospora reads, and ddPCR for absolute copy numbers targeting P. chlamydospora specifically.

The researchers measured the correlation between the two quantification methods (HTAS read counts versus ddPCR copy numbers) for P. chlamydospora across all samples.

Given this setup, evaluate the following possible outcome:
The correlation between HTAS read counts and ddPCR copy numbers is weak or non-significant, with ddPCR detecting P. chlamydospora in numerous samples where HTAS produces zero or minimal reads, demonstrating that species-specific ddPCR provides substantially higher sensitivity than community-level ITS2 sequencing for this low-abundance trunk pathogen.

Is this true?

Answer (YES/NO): NO